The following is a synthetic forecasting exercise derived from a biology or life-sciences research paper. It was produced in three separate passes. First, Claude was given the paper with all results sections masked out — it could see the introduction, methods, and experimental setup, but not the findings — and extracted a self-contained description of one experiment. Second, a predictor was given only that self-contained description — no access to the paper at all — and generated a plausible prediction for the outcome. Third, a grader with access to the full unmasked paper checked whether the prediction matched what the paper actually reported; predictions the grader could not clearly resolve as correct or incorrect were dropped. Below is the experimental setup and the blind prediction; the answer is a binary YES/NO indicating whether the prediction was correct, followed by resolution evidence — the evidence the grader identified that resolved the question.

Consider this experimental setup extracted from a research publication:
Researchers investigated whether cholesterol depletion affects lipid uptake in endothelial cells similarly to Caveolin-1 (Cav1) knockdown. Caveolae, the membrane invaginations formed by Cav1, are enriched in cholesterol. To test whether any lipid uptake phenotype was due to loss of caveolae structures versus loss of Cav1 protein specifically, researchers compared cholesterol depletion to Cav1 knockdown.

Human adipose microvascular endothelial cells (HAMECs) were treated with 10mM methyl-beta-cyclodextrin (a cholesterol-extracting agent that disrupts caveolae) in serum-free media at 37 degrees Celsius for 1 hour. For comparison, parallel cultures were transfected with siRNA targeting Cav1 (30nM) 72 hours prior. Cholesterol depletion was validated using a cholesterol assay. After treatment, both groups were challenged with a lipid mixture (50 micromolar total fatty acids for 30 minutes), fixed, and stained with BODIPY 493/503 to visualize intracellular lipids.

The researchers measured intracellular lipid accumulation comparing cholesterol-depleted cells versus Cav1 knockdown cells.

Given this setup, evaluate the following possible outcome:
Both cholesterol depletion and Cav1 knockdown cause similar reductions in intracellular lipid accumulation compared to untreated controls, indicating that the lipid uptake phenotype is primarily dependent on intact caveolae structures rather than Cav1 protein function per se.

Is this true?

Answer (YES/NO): NO